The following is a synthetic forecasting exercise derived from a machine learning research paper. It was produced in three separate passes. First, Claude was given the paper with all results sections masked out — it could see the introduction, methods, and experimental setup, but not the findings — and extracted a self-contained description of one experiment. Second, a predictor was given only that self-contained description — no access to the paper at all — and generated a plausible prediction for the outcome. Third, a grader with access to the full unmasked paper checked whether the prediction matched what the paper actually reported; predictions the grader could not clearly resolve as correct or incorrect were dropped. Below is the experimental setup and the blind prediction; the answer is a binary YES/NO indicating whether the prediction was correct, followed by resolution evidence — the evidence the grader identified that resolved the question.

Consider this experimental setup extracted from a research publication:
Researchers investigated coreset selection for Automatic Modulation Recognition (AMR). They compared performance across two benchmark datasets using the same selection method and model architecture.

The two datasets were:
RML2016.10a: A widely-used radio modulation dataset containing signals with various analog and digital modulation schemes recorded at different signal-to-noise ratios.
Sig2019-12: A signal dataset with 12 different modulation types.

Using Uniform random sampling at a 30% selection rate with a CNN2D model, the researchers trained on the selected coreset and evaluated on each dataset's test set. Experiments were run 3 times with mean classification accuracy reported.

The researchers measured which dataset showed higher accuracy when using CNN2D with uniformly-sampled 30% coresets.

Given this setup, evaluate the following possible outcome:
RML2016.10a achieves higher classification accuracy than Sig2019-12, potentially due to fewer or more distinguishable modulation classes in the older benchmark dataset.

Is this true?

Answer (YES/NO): YES